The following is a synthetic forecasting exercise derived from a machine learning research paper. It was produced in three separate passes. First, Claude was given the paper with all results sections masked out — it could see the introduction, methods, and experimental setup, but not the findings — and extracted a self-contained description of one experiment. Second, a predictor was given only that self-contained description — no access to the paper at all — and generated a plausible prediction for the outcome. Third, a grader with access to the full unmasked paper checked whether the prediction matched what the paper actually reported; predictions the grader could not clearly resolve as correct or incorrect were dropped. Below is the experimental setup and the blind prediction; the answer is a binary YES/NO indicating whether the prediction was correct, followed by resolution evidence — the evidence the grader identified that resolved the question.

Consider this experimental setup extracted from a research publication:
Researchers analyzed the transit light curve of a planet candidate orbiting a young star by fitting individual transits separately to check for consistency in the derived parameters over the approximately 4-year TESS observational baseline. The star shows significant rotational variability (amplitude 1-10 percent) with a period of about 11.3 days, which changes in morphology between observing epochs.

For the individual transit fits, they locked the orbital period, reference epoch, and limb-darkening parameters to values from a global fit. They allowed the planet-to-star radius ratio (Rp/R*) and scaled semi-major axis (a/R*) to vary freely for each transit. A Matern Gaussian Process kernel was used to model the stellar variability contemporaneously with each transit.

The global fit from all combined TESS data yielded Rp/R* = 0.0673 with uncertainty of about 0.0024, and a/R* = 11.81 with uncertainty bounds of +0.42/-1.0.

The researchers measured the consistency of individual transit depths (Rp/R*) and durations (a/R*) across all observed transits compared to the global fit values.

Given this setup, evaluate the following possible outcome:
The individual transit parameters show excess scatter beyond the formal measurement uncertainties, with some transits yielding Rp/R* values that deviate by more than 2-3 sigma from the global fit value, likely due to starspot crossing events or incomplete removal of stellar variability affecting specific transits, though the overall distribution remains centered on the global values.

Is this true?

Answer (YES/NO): NO